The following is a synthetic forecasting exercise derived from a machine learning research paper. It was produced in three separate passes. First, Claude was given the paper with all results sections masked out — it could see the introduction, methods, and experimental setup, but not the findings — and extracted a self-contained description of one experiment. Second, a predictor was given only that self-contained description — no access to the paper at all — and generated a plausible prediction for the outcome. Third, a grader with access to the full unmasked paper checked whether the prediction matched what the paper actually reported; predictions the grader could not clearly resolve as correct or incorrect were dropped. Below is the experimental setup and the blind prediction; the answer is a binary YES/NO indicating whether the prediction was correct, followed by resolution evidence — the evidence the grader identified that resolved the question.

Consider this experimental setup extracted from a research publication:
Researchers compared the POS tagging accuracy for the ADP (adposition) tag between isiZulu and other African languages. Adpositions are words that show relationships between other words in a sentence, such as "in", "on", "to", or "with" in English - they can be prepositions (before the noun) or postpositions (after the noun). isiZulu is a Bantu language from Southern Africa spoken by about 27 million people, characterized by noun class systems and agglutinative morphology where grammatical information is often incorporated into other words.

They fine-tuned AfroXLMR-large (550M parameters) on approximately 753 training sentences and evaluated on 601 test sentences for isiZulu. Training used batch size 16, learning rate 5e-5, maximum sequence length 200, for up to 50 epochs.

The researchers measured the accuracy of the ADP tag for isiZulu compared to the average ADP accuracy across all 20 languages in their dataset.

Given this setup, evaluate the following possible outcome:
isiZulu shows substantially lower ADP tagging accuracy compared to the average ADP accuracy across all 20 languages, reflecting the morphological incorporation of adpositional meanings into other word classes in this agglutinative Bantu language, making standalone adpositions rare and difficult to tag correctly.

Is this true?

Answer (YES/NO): YES